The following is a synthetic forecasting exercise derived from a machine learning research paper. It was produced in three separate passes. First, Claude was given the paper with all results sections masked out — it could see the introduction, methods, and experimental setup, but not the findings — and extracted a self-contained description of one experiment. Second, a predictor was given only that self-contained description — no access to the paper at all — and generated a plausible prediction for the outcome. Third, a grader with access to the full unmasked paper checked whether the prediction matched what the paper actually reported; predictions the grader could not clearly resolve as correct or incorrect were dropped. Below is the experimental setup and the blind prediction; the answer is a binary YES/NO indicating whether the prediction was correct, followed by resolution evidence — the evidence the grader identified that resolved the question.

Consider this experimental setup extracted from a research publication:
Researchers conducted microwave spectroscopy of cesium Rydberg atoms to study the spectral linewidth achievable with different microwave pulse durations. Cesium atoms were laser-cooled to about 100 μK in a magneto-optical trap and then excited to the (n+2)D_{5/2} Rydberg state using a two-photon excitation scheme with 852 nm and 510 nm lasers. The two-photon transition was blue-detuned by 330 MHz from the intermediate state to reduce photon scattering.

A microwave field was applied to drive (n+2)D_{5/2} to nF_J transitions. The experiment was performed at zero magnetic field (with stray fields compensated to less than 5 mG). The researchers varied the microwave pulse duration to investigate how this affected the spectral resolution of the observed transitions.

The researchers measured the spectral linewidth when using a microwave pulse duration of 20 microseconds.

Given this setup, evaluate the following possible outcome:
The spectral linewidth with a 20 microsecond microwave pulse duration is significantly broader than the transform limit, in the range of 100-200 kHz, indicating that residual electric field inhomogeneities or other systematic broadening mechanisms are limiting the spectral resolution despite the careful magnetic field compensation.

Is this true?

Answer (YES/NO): YES